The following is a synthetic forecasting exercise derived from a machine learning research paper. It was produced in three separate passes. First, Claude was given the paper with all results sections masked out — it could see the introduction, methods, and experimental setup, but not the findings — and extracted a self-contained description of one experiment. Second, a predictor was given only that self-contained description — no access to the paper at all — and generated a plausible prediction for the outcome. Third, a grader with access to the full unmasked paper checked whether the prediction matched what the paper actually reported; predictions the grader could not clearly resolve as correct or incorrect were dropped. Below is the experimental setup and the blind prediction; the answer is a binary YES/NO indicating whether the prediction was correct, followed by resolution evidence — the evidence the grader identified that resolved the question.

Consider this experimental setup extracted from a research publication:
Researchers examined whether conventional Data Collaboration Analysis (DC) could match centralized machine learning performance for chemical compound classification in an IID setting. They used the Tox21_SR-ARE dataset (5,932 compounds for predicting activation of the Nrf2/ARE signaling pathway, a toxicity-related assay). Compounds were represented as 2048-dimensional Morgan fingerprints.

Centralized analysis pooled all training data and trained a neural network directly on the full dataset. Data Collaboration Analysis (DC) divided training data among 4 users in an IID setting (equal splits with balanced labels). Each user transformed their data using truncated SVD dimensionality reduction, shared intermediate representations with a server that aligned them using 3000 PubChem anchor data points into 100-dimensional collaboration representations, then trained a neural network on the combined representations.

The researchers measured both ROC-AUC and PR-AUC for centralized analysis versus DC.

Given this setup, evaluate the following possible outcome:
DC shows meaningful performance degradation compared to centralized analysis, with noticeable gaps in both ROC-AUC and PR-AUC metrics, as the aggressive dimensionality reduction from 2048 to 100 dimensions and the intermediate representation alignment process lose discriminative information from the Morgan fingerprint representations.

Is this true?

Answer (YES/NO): YES